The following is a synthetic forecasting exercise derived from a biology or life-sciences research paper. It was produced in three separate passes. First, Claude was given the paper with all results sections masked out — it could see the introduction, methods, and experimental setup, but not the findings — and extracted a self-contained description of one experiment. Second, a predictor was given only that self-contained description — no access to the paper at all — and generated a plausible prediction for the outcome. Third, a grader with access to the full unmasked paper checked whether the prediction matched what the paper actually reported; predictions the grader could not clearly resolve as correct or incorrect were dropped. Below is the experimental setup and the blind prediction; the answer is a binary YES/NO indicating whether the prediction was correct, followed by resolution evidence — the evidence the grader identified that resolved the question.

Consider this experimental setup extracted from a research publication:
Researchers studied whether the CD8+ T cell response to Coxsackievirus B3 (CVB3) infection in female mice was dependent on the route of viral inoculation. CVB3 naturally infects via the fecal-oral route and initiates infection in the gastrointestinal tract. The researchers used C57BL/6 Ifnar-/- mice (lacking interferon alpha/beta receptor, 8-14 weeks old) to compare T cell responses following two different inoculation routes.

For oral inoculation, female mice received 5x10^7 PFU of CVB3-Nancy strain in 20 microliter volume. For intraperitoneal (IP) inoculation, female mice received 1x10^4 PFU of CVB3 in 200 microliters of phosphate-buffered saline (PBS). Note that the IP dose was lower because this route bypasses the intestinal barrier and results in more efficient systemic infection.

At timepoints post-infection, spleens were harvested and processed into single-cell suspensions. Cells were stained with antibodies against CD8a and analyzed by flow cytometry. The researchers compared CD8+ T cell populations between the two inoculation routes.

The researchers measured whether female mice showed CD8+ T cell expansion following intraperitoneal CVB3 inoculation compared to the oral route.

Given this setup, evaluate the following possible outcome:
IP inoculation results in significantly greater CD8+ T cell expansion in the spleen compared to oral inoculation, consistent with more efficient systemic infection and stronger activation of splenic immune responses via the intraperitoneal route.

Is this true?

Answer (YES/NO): NO